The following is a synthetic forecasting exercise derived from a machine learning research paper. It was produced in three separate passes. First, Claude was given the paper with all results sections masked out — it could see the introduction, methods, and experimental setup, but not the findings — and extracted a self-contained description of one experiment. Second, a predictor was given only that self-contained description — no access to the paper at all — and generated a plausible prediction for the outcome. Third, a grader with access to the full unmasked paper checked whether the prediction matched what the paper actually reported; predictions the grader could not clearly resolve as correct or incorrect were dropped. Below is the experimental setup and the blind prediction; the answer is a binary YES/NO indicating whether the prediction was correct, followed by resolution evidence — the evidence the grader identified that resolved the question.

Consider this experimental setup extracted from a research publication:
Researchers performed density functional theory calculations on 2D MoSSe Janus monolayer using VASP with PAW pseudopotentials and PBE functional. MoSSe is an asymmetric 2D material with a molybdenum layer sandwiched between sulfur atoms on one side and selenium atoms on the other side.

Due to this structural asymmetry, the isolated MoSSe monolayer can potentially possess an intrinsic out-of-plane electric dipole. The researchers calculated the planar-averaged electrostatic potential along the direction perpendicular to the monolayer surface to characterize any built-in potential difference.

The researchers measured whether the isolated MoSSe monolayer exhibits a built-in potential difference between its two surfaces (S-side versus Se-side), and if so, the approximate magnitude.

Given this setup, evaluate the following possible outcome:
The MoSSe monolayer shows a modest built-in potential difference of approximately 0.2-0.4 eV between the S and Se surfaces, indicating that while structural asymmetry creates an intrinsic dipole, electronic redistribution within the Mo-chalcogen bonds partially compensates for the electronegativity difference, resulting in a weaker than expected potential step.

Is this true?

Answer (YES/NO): NO